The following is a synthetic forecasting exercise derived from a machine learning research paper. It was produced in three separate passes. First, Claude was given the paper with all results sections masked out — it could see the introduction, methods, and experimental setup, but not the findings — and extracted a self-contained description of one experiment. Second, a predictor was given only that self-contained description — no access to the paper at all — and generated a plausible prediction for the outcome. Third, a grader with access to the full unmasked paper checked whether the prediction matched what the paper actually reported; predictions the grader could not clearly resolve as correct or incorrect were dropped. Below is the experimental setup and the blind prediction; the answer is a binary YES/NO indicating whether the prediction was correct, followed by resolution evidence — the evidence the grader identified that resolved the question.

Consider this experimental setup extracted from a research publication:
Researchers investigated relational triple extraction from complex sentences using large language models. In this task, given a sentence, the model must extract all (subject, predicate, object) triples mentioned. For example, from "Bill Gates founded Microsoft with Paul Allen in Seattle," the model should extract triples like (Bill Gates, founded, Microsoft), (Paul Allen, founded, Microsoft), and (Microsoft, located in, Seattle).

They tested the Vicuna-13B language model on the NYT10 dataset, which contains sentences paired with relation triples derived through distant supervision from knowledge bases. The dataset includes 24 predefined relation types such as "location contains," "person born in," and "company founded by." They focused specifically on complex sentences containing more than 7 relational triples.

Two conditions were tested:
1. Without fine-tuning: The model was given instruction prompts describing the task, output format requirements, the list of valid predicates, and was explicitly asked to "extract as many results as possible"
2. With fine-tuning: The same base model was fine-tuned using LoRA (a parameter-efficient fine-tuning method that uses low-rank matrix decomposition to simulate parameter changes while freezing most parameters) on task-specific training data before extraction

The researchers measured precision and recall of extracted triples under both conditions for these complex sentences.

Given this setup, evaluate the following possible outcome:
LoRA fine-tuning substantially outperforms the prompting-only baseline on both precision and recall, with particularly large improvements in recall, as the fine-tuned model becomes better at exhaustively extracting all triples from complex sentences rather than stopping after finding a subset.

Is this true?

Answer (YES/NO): NO